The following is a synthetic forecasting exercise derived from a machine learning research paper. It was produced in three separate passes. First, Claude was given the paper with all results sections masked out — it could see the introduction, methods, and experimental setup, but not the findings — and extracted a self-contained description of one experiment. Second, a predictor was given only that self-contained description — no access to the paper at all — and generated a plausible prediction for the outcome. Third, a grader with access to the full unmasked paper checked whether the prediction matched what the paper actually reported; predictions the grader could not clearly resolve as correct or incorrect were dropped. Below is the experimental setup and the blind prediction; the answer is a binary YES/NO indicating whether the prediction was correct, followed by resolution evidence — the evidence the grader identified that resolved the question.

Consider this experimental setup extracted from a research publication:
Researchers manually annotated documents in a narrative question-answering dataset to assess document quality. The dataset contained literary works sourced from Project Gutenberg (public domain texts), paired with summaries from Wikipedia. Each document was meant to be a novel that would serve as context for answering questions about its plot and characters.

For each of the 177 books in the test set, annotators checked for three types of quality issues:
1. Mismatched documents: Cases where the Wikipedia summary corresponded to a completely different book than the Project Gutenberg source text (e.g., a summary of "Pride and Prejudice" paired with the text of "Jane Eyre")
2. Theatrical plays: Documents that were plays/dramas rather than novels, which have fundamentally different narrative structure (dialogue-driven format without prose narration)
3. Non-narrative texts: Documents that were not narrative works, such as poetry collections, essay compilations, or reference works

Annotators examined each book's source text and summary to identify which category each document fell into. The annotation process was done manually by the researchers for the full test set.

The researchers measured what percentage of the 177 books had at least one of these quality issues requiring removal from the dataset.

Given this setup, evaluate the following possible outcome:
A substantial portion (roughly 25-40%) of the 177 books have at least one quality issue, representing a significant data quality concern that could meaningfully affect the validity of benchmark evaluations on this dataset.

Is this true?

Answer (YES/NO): NO